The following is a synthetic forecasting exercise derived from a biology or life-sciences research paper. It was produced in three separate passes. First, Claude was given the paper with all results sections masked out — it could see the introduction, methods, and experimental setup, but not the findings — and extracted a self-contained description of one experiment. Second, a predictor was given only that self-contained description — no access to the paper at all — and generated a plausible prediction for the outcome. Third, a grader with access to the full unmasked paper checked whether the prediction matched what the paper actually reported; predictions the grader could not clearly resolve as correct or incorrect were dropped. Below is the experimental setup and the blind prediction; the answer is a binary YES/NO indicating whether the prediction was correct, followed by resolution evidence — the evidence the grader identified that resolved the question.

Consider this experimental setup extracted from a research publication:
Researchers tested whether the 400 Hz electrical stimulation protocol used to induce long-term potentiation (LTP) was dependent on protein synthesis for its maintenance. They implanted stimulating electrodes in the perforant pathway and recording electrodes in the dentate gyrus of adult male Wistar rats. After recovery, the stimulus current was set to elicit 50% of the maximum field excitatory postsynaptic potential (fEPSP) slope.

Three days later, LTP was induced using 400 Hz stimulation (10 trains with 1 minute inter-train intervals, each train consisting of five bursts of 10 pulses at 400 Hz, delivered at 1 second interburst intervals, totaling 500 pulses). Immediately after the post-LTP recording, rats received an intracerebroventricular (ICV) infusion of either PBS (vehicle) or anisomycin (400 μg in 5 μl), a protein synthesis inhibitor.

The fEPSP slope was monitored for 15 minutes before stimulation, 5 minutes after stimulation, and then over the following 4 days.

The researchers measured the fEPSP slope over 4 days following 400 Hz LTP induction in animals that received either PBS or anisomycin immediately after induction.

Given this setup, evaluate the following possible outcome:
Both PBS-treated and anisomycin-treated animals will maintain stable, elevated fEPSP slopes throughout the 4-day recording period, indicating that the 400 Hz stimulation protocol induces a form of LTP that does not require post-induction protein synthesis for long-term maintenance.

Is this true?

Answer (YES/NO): NO